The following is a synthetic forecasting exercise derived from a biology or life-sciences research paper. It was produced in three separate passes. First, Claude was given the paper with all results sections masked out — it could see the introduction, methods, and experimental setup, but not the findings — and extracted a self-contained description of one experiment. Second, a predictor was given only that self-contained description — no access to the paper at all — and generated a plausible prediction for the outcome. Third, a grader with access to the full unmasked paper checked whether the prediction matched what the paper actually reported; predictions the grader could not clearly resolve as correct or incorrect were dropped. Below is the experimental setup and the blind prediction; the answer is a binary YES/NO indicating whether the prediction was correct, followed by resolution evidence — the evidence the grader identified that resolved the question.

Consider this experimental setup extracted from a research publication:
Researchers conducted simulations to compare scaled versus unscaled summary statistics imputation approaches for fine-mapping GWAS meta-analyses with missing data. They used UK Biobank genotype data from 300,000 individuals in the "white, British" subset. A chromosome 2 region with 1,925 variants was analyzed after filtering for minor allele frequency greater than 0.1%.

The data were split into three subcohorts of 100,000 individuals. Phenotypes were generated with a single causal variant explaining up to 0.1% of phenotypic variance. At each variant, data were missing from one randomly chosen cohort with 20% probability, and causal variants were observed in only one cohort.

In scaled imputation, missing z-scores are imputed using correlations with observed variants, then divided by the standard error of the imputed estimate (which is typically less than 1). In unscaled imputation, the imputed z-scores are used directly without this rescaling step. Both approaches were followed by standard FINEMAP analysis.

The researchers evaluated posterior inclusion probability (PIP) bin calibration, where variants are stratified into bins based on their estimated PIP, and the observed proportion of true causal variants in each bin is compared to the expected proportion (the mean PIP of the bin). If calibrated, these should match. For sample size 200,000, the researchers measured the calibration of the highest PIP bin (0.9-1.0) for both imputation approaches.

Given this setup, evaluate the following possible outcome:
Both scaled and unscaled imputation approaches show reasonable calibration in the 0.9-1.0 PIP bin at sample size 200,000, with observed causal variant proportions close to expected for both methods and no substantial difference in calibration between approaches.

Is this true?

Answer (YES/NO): NO